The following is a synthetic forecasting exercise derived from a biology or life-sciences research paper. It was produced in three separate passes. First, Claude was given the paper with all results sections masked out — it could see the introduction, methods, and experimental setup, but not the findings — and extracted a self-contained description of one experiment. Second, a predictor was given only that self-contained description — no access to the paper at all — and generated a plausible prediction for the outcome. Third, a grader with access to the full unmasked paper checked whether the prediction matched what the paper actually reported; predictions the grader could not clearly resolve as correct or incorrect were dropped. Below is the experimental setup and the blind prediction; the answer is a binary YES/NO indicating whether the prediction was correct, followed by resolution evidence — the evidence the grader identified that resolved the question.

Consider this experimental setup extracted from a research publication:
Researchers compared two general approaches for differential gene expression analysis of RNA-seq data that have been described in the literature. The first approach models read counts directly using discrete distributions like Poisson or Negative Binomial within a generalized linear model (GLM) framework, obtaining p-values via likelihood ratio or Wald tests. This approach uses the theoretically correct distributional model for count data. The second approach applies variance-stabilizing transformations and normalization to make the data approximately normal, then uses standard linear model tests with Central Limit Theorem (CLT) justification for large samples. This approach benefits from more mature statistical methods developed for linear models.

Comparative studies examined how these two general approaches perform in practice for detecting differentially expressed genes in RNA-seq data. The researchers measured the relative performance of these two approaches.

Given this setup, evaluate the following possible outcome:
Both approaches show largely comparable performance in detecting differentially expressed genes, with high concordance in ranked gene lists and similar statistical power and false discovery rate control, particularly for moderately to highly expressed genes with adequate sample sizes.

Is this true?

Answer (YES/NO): NO